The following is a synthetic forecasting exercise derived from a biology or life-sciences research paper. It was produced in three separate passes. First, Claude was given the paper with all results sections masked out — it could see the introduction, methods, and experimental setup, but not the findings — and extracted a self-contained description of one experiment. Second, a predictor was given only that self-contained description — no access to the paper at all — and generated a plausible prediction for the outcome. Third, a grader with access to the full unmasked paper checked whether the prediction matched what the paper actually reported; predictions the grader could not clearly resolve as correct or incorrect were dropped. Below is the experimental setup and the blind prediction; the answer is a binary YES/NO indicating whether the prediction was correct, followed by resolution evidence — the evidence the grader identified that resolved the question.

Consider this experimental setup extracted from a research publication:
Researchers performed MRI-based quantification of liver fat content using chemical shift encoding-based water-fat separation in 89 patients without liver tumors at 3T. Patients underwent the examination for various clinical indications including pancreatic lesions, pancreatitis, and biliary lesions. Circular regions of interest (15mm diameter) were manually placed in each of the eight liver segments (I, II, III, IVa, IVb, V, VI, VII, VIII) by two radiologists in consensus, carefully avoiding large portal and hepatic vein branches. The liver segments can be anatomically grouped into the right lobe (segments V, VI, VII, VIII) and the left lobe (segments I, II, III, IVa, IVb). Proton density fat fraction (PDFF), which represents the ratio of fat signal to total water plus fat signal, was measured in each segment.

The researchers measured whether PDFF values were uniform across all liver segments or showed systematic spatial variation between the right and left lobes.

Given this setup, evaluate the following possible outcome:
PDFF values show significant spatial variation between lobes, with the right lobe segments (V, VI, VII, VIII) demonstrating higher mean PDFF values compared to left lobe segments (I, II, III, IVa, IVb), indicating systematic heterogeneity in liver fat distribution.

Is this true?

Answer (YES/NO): YES